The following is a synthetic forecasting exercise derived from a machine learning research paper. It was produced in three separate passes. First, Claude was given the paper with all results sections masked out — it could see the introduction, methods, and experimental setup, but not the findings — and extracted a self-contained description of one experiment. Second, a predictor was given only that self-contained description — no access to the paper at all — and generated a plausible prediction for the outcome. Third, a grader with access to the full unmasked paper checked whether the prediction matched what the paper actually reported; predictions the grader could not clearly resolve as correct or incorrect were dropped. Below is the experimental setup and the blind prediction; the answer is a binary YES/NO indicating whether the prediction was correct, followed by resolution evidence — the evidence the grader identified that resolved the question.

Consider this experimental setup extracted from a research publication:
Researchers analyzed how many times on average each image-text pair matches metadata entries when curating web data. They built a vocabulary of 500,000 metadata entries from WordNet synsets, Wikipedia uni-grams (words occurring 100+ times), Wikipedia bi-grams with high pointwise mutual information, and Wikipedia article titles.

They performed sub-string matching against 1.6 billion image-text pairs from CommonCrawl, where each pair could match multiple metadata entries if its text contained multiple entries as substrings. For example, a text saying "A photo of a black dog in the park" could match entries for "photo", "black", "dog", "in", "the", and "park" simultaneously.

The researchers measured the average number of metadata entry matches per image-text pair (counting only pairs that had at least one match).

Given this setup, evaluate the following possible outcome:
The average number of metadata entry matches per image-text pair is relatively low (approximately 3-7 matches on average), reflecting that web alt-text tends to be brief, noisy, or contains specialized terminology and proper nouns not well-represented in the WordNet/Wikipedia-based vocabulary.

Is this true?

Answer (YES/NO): YES